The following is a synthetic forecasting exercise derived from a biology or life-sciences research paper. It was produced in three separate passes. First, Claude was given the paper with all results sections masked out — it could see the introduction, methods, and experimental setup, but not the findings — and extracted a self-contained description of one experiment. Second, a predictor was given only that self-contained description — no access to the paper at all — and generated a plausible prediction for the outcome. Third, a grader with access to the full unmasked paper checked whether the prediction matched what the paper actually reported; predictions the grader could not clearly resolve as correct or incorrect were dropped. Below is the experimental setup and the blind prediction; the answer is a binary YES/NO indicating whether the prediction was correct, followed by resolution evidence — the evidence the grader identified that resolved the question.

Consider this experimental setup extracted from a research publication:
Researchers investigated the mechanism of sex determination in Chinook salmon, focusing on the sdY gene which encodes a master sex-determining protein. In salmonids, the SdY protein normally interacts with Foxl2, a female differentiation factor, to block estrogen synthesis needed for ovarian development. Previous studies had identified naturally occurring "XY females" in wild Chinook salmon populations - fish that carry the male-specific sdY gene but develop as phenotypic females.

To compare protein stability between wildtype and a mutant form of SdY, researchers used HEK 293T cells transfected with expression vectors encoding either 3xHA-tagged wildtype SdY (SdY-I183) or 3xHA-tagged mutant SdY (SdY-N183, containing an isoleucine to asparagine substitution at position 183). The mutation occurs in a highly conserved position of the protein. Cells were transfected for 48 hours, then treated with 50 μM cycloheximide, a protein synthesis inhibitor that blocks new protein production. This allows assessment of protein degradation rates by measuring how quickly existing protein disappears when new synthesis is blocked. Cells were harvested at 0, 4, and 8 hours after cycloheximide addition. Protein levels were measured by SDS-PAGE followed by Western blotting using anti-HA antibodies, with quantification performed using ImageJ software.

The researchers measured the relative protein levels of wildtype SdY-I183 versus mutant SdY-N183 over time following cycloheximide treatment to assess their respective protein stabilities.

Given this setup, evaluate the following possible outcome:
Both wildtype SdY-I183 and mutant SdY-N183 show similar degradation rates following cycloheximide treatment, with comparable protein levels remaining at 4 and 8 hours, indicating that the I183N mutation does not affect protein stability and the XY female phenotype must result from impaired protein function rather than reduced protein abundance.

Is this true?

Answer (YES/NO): NO